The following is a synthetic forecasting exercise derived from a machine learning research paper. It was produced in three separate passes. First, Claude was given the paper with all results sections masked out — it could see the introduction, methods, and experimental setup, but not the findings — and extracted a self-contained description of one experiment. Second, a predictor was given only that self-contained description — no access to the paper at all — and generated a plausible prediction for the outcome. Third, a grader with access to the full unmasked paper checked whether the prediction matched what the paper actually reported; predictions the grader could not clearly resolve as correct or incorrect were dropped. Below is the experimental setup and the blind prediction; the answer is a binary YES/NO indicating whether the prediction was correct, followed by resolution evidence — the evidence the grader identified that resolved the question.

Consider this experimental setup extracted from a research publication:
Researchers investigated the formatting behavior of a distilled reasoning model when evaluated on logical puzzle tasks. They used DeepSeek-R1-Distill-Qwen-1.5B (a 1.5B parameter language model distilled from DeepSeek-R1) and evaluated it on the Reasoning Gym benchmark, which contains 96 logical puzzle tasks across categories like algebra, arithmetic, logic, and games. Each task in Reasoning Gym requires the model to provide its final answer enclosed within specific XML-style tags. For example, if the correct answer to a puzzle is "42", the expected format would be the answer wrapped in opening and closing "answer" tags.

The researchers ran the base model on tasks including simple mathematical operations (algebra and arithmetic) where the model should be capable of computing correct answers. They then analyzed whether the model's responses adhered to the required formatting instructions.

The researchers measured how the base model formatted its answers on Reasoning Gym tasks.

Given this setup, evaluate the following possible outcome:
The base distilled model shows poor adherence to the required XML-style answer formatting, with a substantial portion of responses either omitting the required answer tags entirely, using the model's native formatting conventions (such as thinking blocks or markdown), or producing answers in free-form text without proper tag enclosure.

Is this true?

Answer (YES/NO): YES